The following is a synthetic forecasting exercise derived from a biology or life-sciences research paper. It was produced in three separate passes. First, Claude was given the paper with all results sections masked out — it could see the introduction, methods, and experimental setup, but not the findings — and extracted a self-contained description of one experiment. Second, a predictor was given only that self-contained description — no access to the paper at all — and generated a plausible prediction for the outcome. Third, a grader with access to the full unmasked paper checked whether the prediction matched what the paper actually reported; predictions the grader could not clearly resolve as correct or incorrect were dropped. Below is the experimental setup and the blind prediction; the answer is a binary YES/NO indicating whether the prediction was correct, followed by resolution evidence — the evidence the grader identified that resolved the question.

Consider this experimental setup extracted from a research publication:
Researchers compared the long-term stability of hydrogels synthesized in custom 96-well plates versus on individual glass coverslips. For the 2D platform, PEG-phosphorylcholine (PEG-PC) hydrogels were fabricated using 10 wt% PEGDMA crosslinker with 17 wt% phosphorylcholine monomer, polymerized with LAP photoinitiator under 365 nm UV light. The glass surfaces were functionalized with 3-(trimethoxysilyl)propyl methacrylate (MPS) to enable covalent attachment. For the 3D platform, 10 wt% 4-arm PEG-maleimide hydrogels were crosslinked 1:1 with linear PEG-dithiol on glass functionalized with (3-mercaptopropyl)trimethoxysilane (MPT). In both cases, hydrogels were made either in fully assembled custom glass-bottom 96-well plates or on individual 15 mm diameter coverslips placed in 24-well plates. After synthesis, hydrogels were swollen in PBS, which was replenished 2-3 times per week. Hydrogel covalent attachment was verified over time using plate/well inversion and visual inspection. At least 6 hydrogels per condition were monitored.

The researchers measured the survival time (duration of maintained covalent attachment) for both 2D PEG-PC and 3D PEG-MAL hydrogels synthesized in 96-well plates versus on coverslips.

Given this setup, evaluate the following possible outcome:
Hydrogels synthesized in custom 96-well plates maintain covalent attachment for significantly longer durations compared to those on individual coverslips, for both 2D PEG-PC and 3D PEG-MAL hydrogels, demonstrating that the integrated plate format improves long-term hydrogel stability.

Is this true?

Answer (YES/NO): NO